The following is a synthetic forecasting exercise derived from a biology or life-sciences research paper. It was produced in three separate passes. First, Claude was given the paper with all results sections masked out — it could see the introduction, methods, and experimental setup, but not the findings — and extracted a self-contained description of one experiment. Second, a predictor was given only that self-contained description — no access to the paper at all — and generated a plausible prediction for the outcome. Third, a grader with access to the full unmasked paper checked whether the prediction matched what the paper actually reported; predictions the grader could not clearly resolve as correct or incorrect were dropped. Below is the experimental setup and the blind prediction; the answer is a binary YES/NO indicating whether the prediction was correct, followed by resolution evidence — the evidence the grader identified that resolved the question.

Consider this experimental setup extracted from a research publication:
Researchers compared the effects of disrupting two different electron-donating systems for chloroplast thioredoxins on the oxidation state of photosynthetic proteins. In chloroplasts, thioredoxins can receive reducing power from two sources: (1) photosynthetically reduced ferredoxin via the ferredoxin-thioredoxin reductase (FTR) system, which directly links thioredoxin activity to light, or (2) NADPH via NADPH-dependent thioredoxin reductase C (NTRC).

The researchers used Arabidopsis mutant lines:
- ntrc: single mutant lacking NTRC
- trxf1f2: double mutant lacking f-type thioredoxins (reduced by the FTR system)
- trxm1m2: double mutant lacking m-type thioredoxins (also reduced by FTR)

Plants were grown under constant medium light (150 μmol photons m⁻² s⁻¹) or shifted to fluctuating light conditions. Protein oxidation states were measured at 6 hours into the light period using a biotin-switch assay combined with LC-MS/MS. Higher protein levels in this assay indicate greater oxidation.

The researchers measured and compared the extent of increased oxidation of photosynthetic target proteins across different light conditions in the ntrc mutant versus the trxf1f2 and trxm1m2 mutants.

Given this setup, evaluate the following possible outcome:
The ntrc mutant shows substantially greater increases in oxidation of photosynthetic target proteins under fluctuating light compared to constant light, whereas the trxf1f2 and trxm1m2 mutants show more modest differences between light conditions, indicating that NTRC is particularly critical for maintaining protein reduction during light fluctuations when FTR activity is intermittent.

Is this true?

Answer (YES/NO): NO